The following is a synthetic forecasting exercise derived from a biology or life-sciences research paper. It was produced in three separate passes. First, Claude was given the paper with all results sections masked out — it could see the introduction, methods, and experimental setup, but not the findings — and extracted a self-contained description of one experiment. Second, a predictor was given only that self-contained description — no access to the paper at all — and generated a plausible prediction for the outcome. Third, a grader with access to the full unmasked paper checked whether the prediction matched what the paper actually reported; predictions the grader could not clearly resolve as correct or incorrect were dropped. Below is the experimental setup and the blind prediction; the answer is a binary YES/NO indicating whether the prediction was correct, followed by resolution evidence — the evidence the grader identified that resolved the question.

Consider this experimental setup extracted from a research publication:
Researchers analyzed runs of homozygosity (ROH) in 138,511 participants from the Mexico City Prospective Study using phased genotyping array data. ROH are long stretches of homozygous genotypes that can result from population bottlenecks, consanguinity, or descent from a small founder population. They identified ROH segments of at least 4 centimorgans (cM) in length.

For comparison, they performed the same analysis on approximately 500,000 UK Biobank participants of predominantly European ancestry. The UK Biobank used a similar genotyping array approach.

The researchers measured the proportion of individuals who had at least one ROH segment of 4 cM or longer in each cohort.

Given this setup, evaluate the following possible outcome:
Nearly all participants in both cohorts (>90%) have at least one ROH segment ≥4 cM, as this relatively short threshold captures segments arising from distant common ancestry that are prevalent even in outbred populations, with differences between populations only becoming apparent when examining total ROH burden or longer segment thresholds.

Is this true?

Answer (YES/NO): NO